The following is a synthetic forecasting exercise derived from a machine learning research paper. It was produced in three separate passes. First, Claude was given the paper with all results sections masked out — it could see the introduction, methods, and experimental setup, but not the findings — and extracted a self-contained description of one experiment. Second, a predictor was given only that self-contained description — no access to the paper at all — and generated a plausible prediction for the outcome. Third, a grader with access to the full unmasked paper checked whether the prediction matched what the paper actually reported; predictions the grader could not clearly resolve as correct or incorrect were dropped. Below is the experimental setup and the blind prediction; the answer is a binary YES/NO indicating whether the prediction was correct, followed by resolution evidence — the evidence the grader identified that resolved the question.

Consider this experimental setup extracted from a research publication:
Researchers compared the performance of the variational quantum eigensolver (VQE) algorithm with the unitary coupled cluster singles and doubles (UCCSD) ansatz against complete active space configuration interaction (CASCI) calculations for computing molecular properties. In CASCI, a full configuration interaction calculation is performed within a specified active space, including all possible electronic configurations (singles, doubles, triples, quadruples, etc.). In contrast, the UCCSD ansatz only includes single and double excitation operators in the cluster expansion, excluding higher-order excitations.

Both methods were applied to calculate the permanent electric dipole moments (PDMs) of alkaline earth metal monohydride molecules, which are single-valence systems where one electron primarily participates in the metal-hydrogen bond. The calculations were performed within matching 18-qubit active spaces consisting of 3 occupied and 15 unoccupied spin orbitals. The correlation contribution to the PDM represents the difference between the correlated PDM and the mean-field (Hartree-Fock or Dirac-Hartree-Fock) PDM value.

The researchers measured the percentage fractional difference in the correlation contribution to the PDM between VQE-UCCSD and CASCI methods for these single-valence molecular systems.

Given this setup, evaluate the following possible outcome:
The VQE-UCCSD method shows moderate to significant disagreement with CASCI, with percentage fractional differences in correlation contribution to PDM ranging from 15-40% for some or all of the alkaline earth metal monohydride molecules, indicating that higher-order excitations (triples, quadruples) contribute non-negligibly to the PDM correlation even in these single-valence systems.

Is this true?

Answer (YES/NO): NO